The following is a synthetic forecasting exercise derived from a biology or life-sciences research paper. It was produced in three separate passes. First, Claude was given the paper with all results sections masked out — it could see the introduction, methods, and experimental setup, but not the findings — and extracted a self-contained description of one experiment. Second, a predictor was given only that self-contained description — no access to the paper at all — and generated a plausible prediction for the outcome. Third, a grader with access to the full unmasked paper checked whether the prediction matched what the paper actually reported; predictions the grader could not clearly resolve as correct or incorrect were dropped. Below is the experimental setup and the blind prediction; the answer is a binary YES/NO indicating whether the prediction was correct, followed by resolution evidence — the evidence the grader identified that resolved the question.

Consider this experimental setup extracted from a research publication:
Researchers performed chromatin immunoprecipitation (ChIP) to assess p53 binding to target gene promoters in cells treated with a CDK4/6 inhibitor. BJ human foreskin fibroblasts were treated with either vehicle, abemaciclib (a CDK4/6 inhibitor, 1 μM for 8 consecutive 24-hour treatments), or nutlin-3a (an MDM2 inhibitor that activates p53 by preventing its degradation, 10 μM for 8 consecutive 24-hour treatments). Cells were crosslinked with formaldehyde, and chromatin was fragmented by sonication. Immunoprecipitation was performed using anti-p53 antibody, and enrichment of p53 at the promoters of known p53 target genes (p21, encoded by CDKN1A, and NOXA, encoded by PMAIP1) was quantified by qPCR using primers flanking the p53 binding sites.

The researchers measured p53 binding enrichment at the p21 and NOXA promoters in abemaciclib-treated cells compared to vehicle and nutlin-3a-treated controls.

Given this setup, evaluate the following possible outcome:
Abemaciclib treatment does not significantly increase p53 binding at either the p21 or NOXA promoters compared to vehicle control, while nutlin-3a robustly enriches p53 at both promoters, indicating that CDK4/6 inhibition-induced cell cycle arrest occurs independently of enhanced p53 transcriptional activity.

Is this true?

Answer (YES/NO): NO